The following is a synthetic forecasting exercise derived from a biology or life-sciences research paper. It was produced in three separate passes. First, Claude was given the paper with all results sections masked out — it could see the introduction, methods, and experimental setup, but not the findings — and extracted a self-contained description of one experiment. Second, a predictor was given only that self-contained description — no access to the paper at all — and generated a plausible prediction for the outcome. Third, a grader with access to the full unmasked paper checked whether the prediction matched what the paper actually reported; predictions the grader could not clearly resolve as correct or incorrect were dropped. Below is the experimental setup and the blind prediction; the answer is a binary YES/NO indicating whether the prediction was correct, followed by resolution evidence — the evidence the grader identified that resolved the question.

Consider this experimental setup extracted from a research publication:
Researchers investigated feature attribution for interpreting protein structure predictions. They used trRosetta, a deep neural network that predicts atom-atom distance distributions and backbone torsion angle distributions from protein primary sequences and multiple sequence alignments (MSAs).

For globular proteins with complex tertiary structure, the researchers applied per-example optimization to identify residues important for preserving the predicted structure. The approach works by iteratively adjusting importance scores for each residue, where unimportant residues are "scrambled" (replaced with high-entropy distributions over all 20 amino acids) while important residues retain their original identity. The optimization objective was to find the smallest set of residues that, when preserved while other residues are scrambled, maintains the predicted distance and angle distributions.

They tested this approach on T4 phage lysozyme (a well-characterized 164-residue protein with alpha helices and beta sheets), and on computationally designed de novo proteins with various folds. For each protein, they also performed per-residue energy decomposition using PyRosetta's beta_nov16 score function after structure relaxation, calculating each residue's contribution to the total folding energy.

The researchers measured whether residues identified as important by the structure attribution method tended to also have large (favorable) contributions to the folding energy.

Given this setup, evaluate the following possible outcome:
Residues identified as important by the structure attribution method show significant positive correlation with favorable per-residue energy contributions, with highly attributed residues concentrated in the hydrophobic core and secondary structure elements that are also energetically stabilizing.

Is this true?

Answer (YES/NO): NO